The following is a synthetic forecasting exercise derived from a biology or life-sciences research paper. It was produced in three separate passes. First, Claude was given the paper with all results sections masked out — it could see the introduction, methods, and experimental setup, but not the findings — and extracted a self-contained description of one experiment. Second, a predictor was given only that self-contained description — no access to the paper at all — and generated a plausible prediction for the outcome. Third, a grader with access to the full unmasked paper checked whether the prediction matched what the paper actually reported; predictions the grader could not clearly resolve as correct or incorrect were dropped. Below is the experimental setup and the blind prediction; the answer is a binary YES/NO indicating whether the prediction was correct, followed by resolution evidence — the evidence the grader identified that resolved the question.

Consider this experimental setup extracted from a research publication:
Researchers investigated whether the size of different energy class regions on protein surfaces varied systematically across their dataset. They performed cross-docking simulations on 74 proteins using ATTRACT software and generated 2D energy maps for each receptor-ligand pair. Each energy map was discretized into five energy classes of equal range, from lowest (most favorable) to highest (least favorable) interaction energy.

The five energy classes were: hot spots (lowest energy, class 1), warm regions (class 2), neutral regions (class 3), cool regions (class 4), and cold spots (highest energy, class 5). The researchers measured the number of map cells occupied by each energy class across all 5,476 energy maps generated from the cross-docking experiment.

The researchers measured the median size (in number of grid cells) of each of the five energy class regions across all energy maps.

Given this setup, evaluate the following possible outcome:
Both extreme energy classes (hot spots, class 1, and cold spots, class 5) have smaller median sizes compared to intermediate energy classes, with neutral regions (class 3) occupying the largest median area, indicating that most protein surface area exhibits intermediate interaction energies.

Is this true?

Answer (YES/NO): YES